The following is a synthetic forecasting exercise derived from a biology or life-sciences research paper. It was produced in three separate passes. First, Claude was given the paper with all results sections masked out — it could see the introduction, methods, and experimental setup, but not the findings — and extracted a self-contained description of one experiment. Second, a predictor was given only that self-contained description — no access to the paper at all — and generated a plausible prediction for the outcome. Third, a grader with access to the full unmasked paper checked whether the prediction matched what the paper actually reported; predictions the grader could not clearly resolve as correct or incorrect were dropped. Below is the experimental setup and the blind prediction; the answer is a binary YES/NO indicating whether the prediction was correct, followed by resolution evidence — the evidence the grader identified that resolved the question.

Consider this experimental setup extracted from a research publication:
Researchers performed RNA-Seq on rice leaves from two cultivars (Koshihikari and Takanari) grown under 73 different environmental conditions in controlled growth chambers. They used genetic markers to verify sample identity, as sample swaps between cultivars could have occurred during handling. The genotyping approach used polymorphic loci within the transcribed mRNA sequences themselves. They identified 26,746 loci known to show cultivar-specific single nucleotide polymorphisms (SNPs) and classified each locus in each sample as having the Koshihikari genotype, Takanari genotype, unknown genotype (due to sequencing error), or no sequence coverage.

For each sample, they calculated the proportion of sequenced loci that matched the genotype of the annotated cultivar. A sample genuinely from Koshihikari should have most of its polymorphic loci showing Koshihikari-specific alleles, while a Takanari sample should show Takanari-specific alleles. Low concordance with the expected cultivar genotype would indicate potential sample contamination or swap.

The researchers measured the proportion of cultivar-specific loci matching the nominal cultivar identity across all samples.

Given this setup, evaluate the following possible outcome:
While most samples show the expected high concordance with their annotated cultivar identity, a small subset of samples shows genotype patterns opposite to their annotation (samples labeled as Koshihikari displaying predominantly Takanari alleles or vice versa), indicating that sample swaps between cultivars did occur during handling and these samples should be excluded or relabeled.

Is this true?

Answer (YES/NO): NO